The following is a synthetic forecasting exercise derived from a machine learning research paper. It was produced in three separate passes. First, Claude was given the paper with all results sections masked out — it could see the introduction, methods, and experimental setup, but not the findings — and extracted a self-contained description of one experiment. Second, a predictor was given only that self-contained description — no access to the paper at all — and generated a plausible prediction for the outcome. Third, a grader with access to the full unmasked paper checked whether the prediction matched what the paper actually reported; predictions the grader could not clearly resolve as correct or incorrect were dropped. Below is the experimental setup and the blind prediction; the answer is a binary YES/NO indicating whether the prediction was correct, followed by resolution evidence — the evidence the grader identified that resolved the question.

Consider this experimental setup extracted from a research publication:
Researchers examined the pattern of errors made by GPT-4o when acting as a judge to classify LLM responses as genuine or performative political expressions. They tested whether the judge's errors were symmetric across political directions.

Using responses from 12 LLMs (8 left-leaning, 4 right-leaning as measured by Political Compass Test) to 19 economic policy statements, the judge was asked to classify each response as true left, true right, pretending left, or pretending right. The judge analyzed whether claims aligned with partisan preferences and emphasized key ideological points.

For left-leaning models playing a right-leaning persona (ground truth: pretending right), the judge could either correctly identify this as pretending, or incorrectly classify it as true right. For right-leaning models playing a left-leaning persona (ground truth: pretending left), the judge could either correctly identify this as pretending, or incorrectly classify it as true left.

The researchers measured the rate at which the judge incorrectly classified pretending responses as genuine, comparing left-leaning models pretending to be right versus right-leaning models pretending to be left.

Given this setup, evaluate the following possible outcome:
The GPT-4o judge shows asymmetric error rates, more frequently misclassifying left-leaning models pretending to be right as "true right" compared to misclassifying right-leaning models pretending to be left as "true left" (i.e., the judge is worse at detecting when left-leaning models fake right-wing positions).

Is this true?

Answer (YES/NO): YES